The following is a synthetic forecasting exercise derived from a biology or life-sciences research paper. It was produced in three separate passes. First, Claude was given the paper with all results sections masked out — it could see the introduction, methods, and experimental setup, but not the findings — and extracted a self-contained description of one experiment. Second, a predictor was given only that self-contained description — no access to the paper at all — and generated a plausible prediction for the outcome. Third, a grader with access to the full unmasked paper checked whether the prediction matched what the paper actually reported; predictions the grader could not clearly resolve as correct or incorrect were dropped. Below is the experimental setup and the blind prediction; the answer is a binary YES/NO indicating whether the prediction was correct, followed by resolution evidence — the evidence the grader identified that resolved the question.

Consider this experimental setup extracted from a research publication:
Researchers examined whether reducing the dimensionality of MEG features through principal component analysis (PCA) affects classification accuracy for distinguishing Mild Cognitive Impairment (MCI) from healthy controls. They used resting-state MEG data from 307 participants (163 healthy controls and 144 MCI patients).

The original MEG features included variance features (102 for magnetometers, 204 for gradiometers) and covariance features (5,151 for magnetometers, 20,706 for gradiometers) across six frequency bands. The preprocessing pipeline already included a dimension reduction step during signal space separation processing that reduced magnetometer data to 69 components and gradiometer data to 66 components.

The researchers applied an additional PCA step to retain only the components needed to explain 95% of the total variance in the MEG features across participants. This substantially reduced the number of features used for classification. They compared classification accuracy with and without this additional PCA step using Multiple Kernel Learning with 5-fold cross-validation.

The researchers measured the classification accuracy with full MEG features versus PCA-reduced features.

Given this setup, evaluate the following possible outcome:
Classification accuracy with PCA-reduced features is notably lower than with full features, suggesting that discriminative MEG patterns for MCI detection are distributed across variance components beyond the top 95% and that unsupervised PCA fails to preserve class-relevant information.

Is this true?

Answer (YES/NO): NO